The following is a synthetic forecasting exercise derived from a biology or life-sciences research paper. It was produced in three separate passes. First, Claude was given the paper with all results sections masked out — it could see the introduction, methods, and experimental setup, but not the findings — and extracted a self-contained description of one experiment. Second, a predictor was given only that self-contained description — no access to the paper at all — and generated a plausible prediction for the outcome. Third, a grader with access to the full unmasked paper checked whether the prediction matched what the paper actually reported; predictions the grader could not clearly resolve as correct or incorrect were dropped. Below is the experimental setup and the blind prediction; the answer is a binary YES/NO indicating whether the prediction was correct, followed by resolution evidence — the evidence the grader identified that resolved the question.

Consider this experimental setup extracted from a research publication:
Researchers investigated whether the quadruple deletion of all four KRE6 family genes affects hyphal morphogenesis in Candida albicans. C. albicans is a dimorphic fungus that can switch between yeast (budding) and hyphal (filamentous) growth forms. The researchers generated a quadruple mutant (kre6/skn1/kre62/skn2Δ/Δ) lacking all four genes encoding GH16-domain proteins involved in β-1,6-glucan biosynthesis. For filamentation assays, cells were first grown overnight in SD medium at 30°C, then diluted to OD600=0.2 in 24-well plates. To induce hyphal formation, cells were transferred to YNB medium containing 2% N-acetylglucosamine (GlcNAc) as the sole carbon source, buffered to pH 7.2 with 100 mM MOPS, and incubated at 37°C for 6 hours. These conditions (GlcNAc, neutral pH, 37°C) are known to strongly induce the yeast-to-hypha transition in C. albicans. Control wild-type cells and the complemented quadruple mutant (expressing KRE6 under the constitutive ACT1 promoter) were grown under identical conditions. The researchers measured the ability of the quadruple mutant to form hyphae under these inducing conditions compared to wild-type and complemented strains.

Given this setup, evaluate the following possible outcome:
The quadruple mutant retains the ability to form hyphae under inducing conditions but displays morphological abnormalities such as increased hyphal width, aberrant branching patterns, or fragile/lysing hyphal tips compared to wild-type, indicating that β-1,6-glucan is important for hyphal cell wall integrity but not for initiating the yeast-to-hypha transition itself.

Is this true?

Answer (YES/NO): NO